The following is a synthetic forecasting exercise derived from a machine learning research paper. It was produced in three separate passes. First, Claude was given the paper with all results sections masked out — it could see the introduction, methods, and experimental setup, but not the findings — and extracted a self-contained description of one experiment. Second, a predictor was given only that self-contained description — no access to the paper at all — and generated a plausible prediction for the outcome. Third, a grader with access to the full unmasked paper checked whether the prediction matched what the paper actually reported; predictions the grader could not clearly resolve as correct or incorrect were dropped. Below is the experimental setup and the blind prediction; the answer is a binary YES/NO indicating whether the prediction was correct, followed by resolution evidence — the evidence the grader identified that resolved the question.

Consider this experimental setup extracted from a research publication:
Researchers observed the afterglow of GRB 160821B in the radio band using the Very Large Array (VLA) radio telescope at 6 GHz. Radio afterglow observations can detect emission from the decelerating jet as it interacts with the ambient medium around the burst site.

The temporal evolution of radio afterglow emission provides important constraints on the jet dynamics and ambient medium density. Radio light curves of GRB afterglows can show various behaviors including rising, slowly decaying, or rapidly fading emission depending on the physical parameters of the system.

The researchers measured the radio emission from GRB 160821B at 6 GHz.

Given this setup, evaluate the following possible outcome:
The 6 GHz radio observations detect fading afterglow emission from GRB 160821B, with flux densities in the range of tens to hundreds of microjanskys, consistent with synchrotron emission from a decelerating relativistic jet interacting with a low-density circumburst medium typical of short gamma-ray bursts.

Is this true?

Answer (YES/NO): NO